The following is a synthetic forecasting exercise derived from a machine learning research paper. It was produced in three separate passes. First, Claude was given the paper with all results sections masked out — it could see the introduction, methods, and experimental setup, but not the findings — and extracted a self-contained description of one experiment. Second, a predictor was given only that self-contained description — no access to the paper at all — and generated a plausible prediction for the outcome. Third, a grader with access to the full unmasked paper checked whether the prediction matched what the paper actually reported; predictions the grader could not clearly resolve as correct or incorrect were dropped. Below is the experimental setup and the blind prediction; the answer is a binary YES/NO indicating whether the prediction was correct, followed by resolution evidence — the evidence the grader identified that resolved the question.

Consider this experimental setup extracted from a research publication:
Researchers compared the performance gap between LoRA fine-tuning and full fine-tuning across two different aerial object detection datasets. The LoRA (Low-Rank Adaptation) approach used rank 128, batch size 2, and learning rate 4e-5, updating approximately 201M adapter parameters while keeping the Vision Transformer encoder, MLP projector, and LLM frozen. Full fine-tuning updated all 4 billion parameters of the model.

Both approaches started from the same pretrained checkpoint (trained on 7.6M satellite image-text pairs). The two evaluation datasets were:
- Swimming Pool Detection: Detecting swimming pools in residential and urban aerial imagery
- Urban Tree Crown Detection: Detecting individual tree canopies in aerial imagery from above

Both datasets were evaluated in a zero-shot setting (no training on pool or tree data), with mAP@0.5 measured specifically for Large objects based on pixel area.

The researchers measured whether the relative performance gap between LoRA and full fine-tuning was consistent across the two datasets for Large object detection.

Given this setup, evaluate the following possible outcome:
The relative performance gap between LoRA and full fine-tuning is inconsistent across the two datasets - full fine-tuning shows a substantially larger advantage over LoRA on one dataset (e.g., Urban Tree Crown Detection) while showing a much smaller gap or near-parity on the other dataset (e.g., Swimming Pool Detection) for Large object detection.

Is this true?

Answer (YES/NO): NO